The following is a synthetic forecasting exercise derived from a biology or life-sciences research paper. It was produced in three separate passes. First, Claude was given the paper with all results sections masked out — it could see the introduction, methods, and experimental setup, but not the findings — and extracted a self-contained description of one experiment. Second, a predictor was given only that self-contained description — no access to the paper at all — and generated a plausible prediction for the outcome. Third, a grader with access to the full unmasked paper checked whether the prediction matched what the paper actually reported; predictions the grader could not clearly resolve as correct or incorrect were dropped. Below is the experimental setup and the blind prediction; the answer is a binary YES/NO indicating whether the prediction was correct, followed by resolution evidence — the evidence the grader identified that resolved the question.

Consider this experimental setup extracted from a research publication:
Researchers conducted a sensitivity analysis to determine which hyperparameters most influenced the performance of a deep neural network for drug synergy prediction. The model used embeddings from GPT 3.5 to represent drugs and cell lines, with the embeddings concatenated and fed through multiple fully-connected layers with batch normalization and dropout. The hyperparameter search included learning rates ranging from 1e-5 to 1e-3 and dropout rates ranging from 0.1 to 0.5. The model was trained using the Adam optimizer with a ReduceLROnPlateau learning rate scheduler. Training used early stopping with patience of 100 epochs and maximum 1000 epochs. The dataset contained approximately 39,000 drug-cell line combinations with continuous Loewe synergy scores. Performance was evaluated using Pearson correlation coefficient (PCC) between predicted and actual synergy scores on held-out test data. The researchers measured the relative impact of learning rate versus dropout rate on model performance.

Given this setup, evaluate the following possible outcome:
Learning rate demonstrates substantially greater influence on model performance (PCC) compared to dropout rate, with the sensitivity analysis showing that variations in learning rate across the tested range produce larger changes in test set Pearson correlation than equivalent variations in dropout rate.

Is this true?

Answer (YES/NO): YES